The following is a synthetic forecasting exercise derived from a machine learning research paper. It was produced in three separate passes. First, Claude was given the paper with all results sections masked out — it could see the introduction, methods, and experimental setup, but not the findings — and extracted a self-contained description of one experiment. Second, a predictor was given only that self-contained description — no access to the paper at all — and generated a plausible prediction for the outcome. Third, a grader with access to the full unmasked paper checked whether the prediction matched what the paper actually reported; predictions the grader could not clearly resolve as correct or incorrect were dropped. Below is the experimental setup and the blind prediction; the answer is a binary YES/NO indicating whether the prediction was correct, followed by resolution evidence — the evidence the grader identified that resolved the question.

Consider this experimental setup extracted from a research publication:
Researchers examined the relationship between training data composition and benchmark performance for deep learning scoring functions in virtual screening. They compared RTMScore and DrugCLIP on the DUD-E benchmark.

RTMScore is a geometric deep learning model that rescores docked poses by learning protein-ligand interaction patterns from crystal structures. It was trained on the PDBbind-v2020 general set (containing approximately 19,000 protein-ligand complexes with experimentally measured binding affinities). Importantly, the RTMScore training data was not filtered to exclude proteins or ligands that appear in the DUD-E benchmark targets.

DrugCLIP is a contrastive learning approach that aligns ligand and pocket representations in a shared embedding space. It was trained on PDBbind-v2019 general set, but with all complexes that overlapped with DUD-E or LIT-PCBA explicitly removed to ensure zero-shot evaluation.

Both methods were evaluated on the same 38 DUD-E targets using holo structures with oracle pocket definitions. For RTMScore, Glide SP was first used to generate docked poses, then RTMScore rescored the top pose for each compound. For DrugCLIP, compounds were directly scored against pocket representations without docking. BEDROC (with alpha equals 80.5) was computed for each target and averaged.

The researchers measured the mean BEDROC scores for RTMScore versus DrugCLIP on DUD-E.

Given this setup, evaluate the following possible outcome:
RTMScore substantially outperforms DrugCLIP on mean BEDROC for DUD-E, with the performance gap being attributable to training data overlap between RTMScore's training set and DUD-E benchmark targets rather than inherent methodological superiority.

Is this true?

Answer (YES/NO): NO